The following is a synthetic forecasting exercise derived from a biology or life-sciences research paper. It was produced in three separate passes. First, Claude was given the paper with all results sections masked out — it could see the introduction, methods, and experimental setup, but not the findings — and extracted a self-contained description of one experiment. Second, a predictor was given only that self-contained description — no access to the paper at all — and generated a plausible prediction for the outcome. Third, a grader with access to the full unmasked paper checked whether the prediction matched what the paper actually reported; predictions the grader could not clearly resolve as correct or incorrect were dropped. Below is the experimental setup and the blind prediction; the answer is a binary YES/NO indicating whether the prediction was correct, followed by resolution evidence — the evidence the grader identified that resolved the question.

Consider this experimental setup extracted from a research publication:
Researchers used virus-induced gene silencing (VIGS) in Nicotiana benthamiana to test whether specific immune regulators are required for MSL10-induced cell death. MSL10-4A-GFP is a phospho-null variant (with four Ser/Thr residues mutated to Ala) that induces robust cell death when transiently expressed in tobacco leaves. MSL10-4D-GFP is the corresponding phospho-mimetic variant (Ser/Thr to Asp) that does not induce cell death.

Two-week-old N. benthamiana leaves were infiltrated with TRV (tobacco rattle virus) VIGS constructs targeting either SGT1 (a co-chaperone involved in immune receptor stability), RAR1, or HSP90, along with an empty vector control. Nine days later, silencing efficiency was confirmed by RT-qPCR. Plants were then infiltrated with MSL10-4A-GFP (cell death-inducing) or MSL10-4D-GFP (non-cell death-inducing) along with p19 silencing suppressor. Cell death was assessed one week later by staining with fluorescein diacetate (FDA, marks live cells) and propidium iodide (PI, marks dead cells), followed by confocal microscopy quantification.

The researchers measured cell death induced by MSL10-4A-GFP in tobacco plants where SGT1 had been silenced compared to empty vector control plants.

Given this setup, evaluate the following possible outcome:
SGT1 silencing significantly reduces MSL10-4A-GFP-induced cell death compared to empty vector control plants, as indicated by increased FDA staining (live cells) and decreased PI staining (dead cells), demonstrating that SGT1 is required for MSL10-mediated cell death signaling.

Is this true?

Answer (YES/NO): YES